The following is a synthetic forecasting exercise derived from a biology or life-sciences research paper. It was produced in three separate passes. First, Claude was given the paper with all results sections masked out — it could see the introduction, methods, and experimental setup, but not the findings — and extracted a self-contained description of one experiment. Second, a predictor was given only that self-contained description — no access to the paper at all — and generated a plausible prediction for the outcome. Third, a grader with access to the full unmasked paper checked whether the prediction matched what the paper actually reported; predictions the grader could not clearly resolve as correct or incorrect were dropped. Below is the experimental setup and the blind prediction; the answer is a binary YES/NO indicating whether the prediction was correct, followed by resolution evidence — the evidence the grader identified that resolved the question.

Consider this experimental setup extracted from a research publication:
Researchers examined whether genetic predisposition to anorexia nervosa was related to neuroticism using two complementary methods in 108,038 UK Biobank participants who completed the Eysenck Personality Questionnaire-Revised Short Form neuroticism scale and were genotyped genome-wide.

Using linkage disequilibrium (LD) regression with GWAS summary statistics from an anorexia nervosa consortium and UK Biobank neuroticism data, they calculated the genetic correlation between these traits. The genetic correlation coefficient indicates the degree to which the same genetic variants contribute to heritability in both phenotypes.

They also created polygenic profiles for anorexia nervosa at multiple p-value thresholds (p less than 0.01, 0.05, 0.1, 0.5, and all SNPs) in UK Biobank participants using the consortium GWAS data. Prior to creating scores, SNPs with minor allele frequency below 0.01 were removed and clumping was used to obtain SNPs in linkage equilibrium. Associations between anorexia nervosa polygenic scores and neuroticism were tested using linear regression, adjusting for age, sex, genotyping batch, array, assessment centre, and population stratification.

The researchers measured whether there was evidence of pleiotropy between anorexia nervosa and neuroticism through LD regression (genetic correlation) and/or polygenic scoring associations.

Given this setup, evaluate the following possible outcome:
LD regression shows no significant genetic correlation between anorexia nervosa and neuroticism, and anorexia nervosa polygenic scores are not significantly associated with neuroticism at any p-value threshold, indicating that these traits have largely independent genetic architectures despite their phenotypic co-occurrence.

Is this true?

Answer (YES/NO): NO